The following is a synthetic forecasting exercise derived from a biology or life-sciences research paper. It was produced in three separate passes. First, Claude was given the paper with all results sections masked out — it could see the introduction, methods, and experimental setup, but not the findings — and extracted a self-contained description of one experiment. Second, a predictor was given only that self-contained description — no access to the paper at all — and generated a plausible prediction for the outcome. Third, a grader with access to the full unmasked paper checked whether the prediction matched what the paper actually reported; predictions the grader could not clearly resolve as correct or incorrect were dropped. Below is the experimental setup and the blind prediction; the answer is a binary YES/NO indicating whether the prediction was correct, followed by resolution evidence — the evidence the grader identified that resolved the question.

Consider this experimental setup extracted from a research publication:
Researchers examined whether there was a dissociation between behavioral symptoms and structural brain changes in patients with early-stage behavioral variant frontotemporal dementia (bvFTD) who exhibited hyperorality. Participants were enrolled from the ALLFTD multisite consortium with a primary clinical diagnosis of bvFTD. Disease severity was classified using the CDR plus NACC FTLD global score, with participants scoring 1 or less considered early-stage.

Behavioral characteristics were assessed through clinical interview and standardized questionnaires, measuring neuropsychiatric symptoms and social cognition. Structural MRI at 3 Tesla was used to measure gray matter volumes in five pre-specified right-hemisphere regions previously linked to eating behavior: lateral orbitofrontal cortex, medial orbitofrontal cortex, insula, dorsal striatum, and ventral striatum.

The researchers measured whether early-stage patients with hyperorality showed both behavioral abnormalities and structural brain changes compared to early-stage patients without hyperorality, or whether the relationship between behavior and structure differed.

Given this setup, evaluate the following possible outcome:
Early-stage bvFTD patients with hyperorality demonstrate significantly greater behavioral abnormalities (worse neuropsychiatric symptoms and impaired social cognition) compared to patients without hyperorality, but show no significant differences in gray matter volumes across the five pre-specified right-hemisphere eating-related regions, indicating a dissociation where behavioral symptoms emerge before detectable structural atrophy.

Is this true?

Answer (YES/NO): YES